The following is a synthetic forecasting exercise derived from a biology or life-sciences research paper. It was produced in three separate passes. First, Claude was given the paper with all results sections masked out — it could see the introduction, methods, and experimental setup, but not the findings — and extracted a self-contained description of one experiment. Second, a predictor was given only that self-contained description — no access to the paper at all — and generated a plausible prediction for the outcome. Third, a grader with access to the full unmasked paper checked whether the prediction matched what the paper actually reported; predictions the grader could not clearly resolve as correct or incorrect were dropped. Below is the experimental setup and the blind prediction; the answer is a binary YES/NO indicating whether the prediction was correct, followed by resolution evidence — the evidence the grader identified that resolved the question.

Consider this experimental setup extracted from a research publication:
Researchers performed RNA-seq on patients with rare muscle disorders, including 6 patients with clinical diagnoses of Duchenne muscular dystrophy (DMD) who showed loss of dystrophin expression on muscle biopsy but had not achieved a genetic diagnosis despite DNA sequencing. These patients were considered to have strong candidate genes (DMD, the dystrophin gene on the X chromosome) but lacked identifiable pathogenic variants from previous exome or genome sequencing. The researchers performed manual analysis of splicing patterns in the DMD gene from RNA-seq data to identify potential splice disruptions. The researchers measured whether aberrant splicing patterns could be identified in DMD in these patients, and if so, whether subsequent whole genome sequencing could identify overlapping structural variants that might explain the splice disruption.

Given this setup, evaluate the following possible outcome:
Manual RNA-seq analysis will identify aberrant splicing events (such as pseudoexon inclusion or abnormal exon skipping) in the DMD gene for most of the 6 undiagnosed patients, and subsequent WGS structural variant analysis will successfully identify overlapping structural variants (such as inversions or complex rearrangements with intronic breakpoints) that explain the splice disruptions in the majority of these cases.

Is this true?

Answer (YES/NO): NO